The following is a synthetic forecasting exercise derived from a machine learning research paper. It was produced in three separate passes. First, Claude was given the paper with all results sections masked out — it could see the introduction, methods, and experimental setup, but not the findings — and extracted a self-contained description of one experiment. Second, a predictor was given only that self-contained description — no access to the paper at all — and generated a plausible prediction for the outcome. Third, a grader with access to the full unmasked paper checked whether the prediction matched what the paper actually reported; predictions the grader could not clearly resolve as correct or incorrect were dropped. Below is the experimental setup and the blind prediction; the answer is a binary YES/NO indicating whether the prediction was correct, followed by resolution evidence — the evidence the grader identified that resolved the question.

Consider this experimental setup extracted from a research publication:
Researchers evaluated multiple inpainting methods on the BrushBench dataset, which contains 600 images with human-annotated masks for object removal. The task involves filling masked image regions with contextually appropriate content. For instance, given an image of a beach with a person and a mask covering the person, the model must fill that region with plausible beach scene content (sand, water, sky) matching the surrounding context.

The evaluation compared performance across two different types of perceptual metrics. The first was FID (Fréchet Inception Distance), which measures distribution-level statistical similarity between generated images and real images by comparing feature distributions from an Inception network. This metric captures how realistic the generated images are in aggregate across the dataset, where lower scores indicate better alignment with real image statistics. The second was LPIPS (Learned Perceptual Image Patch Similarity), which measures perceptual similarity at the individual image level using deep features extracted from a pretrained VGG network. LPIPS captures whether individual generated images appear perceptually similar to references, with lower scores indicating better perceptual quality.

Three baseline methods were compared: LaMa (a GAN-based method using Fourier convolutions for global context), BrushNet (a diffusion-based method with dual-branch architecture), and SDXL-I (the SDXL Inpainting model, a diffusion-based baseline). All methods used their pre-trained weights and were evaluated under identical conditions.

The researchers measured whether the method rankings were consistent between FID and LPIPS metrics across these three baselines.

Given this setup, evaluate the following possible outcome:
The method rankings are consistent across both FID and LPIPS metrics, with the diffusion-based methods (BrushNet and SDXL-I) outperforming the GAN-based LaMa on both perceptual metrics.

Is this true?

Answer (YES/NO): NO